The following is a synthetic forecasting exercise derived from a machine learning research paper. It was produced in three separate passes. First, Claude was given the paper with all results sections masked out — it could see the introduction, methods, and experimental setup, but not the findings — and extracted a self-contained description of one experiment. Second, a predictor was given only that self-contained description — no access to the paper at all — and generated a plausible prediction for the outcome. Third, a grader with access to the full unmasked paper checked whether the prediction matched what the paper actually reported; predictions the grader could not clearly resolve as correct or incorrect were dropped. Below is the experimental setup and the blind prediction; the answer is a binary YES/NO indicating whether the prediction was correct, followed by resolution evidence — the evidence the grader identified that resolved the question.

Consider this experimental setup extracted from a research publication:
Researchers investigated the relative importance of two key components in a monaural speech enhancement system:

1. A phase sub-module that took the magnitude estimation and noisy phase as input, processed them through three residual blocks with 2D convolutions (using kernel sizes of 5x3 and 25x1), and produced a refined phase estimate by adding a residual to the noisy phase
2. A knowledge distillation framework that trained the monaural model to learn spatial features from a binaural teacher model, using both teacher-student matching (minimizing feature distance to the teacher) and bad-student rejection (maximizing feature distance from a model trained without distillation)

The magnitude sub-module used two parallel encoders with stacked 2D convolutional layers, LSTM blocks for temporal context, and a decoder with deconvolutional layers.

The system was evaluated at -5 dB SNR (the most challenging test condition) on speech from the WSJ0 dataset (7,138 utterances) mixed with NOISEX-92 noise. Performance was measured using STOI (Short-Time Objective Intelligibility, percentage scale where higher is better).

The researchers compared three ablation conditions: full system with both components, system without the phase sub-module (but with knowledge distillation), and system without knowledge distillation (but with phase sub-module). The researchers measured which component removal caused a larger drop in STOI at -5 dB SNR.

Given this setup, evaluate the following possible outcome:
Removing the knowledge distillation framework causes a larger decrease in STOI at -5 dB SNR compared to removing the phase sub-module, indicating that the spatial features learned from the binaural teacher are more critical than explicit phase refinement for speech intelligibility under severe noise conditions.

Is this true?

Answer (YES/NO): YES